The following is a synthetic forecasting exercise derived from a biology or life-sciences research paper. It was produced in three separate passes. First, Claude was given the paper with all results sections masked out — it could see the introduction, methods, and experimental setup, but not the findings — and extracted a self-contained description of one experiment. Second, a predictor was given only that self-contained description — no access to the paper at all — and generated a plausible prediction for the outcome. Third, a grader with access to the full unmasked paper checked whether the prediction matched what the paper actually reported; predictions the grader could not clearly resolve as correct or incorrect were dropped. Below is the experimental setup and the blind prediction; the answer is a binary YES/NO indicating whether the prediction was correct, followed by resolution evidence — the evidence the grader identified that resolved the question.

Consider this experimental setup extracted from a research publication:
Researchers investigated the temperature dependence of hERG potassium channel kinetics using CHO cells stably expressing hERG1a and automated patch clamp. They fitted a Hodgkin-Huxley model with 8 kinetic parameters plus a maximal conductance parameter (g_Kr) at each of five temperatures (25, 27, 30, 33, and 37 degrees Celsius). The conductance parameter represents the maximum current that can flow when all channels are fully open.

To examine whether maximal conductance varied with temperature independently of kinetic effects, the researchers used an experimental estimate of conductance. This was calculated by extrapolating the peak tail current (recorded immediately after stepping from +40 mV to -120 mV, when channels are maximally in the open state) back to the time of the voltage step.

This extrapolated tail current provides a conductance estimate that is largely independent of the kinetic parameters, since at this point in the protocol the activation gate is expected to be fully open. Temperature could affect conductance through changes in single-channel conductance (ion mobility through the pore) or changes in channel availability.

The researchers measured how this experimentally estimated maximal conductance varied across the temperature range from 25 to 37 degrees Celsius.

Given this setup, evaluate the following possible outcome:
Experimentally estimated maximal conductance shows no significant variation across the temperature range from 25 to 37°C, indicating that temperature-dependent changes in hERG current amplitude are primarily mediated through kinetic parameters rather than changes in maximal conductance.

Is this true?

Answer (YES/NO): YES